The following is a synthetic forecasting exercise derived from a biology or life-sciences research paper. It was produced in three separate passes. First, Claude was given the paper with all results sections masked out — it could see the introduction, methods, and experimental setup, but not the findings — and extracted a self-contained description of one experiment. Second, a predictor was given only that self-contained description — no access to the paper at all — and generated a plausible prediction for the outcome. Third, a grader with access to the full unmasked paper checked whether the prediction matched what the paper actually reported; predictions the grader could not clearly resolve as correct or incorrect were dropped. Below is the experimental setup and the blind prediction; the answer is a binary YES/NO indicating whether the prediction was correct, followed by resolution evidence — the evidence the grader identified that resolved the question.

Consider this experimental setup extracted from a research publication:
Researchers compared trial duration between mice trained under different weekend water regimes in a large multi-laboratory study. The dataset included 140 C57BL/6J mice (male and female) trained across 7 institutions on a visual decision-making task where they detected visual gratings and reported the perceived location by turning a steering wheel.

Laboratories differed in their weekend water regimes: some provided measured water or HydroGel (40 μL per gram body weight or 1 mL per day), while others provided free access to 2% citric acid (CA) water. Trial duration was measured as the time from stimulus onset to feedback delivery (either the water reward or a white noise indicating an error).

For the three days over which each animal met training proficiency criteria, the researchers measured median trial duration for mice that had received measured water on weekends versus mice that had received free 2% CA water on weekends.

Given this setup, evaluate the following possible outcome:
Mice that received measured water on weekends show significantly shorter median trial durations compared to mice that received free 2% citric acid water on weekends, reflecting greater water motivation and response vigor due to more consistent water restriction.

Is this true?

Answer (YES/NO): NO